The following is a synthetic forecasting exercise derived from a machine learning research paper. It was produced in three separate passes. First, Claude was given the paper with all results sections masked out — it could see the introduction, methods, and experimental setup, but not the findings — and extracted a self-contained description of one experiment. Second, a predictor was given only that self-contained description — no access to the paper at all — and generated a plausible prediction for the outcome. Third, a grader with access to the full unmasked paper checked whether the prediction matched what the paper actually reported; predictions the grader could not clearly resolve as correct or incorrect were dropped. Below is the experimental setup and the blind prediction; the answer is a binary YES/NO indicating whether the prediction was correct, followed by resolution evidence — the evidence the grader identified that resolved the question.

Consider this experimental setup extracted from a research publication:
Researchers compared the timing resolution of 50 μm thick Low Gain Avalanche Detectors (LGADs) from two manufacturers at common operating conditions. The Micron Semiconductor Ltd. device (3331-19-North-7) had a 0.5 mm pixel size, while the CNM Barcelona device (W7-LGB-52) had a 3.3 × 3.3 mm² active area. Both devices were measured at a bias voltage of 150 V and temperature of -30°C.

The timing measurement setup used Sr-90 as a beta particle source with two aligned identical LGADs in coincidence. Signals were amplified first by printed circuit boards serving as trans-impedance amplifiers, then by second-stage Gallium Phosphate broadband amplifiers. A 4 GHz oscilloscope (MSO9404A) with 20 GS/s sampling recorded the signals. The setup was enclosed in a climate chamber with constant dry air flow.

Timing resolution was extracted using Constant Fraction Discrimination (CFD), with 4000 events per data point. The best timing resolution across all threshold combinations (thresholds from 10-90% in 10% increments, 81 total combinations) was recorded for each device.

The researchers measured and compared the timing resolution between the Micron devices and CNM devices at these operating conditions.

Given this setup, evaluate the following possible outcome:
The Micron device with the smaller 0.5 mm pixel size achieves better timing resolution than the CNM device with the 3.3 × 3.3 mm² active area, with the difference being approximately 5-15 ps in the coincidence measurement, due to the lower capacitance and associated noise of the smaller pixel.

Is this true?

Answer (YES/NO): NO